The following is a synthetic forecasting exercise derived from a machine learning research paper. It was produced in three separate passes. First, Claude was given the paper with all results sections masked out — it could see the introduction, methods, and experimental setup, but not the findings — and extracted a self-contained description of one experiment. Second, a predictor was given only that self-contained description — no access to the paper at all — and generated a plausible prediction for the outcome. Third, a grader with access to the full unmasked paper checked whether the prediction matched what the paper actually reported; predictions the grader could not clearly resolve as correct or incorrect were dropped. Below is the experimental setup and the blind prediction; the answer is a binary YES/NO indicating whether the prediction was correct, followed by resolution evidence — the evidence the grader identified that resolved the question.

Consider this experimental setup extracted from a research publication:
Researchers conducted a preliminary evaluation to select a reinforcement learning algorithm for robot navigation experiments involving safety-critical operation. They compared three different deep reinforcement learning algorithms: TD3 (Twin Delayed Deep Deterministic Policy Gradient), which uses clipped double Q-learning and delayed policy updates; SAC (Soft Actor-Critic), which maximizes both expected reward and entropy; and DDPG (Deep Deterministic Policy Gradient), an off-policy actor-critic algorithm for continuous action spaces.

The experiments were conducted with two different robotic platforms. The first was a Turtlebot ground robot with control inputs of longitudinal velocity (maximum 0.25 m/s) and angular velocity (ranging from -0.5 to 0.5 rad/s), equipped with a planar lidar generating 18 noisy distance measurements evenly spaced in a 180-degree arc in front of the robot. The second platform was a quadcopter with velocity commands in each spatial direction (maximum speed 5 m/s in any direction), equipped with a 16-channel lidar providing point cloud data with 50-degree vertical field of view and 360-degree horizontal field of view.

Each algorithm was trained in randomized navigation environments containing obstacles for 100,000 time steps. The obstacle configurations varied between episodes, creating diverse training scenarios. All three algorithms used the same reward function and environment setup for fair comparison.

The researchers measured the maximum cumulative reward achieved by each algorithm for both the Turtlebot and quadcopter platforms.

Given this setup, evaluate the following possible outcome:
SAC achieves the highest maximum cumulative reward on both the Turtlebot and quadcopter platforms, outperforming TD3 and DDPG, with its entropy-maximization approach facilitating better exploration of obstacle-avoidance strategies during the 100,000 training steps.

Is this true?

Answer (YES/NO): NO